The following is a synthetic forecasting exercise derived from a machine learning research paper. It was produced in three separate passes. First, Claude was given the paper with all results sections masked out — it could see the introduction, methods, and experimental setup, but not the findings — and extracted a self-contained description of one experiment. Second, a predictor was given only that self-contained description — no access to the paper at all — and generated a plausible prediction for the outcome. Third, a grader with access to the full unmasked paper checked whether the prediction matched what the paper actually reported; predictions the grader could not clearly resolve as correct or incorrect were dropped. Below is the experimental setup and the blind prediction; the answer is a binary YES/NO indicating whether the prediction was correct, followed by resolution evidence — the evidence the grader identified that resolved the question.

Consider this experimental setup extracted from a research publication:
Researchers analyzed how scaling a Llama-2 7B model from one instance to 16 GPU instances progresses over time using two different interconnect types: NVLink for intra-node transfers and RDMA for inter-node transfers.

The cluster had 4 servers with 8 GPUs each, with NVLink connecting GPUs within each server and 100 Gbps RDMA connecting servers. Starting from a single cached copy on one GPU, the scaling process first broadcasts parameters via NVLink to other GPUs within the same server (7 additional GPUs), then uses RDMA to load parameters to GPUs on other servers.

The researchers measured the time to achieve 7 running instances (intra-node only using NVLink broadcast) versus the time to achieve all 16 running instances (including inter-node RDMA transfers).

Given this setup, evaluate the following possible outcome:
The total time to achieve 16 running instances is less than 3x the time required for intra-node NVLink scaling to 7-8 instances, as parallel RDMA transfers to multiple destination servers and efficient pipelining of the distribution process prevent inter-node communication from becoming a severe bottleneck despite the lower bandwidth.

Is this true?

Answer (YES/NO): NO